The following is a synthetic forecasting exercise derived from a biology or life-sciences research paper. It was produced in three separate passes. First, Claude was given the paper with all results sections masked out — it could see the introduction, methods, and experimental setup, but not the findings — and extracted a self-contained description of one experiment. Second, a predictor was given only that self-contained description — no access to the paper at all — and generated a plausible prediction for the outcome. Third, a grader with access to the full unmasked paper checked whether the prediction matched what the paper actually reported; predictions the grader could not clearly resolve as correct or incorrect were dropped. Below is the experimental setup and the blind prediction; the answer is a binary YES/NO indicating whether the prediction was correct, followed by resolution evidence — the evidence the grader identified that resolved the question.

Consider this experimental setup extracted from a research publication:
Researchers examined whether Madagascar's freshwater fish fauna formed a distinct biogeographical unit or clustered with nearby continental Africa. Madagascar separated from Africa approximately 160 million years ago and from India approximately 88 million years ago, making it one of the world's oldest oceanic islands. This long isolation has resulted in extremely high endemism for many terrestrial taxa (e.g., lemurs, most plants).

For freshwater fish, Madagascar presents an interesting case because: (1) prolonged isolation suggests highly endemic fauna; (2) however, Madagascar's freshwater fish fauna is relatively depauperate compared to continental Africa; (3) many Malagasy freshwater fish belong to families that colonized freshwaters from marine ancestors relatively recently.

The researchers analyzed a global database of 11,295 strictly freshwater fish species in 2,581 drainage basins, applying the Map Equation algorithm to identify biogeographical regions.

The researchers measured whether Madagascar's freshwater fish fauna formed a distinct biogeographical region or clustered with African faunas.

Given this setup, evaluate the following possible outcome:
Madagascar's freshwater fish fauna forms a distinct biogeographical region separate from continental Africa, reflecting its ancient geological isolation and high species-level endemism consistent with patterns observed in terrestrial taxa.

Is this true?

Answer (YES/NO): NO